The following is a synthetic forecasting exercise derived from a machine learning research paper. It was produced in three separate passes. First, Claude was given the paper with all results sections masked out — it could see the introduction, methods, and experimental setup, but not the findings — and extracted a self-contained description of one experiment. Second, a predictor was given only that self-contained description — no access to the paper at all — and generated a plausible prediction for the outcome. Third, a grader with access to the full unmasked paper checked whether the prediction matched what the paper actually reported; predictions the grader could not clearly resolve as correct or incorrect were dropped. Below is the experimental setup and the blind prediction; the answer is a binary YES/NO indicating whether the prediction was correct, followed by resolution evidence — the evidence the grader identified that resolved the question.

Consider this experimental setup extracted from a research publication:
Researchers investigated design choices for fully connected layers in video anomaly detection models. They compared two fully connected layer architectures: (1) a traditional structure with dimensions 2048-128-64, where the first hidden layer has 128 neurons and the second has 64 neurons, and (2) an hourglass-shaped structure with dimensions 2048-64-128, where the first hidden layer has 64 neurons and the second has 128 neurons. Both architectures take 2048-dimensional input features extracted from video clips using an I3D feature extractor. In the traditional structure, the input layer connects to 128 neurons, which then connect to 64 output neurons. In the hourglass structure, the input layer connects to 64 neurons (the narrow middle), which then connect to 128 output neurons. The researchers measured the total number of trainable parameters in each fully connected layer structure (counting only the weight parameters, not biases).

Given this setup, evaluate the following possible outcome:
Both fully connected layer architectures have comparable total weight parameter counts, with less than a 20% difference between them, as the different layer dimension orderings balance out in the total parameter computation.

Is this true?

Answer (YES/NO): NO